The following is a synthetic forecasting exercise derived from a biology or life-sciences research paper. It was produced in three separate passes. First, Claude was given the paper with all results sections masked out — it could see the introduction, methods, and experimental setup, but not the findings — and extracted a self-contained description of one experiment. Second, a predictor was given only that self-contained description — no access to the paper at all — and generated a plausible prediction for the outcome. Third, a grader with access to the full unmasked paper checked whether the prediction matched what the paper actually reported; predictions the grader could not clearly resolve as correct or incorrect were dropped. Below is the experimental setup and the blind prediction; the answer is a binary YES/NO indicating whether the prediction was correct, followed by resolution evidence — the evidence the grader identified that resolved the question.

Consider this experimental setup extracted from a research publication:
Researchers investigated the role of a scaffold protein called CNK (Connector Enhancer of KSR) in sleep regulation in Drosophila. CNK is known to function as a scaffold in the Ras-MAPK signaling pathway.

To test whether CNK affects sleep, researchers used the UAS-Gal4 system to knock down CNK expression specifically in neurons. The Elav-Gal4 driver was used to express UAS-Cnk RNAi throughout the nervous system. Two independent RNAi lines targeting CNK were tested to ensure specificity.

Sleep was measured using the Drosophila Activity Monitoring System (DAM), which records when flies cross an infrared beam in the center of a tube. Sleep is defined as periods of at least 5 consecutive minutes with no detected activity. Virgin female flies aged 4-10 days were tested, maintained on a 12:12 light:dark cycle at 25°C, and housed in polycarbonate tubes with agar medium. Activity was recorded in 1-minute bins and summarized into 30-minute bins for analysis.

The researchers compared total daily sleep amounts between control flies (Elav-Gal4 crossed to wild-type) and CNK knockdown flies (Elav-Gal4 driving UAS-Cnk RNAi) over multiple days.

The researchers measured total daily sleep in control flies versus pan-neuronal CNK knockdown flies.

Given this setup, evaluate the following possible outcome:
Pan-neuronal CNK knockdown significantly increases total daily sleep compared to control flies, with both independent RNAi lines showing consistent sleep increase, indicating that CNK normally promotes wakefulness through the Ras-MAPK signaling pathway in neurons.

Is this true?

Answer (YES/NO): YES